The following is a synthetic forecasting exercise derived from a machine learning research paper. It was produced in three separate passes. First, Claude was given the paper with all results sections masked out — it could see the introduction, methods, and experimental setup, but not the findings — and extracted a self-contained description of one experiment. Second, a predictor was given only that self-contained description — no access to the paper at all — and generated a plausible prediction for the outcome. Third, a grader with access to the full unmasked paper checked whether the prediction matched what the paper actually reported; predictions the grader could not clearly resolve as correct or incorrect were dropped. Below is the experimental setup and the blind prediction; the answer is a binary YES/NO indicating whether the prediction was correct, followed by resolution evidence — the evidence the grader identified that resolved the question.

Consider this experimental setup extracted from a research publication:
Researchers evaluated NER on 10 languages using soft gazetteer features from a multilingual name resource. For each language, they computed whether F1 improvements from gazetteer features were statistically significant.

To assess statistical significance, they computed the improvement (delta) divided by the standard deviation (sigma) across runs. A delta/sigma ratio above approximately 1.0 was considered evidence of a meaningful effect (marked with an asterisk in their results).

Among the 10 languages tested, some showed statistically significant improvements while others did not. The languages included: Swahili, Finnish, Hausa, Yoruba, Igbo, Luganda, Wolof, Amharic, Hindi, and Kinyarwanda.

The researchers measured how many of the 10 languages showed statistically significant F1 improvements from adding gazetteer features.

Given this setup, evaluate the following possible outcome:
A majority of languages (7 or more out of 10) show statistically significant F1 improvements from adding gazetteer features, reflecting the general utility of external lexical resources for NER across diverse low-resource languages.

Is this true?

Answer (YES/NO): NO